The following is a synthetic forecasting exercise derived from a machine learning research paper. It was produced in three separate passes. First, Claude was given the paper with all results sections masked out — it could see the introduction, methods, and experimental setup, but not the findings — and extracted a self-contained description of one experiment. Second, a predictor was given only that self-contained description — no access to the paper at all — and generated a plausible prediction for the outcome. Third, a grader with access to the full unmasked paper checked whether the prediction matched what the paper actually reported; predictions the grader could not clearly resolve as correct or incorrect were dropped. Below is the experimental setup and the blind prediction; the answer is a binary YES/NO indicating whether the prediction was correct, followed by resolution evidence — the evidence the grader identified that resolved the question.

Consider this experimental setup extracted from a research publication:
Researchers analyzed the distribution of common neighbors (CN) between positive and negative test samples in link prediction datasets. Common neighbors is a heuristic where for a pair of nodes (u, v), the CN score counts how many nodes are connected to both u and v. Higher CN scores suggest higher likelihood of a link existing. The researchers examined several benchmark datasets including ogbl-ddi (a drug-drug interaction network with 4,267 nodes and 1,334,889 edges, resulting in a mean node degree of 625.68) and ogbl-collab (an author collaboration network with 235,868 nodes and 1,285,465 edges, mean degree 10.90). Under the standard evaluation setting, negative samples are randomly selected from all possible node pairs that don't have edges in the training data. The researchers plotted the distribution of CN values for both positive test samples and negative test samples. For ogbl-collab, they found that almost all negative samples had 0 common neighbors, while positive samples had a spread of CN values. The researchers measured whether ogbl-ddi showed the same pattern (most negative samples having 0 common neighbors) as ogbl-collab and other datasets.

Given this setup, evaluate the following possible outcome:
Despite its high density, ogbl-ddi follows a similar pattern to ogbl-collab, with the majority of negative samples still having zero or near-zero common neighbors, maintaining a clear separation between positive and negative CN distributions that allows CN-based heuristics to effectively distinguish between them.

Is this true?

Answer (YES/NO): NO